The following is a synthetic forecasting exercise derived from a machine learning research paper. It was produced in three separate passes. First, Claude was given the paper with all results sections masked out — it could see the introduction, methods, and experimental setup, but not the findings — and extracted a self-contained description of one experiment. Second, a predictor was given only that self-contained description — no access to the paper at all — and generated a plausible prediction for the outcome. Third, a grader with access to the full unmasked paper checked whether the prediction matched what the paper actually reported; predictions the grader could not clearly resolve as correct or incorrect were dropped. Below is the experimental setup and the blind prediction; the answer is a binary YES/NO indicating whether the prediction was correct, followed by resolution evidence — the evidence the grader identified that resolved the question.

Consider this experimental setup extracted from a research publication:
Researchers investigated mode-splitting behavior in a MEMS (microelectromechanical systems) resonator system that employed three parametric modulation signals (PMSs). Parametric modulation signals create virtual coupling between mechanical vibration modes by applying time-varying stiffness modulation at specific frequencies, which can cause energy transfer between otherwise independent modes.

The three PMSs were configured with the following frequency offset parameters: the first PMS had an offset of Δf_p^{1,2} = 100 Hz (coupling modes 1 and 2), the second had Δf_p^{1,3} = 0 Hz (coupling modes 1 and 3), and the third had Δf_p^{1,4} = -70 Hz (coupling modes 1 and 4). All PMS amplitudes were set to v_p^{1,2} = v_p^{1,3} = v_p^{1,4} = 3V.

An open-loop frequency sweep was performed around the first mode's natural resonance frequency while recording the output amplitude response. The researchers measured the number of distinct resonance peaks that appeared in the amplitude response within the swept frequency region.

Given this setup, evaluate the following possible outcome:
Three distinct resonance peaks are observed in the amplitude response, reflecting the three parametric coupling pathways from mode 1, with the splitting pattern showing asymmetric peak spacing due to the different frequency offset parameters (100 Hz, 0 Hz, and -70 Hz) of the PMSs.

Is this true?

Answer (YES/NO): NO